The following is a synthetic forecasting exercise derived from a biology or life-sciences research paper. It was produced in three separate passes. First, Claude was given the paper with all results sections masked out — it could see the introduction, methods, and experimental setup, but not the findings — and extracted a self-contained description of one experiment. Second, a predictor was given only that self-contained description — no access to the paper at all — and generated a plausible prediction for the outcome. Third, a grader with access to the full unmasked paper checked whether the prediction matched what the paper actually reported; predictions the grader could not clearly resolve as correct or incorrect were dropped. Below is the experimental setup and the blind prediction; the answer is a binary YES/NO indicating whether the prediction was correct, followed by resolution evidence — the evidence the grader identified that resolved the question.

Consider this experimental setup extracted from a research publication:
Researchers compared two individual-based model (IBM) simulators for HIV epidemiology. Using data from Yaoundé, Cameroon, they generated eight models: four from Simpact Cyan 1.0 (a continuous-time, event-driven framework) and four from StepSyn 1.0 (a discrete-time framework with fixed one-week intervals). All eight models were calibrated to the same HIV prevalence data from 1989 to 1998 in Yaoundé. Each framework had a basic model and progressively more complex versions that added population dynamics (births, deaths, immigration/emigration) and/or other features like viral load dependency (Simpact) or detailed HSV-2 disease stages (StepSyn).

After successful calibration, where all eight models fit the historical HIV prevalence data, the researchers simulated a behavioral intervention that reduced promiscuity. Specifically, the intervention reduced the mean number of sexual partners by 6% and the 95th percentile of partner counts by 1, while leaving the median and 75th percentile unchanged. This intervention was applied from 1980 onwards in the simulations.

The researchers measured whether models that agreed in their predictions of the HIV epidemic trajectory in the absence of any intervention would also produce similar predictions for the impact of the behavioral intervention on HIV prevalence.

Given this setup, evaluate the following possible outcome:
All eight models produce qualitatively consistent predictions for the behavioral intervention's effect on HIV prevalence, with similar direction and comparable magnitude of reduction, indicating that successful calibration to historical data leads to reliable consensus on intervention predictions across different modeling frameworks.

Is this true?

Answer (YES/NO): NO